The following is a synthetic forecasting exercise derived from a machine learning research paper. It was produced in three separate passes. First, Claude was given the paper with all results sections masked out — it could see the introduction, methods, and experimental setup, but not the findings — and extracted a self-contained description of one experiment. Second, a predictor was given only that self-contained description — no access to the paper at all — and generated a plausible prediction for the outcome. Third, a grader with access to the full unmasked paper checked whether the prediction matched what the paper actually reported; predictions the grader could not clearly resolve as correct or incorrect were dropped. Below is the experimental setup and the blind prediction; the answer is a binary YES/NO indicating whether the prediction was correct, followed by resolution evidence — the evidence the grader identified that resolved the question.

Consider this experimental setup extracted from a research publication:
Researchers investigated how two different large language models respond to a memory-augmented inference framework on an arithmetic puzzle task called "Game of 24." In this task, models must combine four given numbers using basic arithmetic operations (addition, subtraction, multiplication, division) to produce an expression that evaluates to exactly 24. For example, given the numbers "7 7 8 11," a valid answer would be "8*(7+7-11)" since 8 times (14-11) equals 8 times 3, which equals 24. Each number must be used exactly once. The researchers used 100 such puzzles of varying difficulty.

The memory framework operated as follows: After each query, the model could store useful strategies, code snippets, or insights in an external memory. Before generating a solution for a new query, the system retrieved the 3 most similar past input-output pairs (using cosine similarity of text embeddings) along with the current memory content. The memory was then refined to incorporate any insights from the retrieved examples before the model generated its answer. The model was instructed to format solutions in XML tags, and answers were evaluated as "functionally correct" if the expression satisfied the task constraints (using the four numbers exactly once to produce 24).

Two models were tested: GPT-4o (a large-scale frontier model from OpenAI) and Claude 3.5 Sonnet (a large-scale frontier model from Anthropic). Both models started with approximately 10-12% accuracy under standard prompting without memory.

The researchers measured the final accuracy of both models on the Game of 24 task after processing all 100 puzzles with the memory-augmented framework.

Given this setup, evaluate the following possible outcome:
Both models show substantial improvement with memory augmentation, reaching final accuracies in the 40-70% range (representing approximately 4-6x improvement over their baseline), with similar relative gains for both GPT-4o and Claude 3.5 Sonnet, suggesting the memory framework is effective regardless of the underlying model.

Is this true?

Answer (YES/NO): NO